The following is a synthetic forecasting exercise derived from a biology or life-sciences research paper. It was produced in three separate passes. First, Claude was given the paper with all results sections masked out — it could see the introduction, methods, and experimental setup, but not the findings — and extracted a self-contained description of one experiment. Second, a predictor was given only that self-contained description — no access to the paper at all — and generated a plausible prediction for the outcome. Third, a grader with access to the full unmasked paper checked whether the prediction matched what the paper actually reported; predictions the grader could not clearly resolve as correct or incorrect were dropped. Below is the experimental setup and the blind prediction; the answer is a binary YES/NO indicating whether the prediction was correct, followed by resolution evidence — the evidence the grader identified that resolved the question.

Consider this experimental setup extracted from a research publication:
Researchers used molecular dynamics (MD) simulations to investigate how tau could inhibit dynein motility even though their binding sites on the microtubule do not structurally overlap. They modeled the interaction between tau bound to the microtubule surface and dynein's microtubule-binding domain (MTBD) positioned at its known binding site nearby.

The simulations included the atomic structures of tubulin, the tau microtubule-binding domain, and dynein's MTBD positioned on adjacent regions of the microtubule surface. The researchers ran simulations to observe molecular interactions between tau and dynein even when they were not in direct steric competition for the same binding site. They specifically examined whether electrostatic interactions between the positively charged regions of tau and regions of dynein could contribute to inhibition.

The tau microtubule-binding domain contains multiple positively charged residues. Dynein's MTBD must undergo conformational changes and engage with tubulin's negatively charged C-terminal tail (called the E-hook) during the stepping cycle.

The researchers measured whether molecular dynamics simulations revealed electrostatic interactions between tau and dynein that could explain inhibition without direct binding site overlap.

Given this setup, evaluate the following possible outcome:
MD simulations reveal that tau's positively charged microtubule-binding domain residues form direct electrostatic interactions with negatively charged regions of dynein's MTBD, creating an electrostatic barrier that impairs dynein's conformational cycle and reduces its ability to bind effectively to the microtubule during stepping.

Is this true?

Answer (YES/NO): NO